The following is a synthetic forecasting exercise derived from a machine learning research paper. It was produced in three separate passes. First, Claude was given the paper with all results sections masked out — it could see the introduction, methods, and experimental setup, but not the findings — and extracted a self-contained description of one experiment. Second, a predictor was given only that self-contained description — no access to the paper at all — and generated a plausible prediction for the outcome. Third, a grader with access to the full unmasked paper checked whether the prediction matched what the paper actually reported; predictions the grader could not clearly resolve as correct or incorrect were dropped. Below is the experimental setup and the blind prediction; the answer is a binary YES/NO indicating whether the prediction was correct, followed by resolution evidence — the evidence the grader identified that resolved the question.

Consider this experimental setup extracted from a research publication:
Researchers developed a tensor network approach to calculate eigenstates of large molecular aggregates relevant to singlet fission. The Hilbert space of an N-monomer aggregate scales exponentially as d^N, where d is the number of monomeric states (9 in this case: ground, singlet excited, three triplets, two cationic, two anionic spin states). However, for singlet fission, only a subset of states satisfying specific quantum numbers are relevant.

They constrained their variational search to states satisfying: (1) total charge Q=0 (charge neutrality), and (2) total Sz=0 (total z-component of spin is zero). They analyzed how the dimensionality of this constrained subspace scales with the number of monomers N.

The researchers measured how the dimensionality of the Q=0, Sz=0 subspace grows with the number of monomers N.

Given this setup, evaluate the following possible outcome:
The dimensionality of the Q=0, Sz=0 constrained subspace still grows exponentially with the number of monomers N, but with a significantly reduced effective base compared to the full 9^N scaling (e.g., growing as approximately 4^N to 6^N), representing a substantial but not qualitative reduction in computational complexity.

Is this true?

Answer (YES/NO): NO